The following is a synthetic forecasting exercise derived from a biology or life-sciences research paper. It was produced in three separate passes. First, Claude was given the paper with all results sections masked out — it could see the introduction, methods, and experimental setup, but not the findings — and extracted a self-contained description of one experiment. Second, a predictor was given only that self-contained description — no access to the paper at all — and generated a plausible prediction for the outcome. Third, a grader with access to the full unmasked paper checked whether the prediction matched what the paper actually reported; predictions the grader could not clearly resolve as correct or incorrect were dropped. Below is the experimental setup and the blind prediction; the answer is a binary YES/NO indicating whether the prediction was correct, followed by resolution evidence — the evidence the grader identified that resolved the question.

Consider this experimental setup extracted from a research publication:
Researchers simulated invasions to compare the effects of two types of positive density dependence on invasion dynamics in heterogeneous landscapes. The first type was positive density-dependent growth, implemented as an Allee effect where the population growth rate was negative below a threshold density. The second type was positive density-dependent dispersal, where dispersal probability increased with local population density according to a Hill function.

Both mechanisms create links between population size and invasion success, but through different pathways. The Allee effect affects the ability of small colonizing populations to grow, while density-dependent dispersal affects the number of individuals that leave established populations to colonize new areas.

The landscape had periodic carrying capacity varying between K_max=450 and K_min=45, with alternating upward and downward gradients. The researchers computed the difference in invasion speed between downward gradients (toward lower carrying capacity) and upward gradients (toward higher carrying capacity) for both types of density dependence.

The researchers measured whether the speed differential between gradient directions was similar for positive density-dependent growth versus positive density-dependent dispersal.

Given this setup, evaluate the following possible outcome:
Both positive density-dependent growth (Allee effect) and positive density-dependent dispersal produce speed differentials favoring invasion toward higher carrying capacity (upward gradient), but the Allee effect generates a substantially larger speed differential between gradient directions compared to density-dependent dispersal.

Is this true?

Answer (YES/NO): NO